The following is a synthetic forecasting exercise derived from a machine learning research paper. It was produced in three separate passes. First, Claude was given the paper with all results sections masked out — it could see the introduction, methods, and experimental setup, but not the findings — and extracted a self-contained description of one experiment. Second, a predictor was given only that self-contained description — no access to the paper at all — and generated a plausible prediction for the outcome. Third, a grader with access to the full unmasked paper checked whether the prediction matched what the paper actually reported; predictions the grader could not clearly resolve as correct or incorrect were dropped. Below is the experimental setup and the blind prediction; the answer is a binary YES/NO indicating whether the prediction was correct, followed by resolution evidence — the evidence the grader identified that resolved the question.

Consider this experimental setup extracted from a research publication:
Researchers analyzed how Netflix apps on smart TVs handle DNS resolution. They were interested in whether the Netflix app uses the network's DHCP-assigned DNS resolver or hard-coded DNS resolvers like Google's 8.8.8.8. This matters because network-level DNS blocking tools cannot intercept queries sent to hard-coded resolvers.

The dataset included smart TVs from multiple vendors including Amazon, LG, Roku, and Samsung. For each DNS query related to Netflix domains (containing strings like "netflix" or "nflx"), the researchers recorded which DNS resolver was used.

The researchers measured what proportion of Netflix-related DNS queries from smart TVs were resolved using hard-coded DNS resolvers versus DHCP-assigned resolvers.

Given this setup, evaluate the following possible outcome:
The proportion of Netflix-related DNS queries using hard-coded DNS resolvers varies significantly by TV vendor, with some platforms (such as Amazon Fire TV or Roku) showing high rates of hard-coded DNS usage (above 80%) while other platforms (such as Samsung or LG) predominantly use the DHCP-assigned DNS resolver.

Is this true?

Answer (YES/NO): NO